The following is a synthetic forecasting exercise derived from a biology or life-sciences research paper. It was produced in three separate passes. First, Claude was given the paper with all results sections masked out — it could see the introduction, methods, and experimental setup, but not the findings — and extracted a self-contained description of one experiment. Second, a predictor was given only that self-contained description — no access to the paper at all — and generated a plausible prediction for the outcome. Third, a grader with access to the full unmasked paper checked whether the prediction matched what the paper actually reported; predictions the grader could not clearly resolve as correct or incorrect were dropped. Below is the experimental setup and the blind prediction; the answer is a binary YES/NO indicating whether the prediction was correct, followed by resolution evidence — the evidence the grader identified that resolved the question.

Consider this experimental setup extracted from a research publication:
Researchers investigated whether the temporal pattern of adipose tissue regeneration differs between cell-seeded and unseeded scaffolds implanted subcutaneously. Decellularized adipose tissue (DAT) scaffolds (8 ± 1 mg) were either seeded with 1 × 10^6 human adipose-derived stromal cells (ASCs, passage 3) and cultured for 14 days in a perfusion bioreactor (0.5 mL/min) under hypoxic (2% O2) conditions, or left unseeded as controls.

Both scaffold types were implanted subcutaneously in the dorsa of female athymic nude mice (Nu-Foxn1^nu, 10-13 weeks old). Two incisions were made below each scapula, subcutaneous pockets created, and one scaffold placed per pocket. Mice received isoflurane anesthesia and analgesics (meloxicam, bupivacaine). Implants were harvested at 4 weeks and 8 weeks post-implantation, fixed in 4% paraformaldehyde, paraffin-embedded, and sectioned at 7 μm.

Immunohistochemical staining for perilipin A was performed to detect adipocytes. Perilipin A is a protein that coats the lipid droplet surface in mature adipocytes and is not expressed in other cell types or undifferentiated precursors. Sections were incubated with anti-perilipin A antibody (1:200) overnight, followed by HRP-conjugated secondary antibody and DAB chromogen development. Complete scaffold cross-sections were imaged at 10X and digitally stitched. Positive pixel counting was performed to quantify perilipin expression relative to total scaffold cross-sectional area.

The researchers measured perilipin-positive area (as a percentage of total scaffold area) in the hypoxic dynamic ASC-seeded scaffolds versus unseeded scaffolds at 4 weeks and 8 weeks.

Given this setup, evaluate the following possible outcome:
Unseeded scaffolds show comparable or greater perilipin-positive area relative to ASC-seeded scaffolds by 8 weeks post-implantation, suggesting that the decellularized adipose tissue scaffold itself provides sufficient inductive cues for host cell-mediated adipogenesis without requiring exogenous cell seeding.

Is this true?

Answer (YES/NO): NO